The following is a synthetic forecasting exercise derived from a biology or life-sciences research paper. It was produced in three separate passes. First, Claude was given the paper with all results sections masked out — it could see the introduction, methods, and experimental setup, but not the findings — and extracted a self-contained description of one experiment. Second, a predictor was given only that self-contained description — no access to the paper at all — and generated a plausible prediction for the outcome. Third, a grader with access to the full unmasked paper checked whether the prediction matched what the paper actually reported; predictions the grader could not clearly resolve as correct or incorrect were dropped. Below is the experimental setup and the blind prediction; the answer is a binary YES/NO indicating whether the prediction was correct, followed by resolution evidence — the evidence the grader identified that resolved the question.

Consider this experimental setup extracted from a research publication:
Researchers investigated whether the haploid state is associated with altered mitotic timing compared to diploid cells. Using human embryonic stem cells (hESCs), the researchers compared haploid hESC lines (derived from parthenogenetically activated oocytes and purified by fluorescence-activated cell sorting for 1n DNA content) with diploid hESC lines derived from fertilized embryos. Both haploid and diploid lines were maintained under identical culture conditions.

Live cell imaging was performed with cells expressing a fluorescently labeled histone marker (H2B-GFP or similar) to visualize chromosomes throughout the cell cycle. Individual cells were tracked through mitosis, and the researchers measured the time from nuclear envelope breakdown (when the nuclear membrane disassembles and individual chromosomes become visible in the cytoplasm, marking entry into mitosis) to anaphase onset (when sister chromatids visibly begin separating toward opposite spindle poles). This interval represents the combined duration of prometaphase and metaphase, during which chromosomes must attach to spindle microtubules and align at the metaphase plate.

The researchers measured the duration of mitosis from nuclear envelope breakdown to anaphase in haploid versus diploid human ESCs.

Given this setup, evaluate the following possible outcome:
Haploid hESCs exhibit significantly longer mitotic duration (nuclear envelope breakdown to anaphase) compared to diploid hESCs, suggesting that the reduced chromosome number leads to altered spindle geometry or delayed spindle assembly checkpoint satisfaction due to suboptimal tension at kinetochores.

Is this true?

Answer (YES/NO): YES